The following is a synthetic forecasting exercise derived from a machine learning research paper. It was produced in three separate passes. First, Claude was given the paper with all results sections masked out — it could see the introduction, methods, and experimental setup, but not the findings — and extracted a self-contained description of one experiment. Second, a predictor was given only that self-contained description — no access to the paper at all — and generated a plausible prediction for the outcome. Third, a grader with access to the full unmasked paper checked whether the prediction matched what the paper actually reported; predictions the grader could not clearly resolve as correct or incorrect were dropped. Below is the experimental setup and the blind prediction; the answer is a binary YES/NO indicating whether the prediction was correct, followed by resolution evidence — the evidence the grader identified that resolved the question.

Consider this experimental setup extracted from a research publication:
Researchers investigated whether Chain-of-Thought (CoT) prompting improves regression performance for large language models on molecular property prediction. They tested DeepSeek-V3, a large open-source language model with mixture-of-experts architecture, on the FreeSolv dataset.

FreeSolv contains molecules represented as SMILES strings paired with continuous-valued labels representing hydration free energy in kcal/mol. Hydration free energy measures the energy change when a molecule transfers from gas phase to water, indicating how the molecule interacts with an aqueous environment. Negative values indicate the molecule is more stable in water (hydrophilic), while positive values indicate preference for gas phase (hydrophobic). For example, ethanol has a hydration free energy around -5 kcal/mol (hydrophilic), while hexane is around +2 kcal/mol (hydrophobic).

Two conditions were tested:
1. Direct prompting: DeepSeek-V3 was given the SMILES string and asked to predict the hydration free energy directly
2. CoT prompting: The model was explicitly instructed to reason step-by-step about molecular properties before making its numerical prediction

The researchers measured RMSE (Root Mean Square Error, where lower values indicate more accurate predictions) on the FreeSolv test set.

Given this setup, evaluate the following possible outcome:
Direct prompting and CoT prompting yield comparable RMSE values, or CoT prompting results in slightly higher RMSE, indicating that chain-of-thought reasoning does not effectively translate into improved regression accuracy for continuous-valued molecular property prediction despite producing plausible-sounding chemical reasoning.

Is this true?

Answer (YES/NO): NO